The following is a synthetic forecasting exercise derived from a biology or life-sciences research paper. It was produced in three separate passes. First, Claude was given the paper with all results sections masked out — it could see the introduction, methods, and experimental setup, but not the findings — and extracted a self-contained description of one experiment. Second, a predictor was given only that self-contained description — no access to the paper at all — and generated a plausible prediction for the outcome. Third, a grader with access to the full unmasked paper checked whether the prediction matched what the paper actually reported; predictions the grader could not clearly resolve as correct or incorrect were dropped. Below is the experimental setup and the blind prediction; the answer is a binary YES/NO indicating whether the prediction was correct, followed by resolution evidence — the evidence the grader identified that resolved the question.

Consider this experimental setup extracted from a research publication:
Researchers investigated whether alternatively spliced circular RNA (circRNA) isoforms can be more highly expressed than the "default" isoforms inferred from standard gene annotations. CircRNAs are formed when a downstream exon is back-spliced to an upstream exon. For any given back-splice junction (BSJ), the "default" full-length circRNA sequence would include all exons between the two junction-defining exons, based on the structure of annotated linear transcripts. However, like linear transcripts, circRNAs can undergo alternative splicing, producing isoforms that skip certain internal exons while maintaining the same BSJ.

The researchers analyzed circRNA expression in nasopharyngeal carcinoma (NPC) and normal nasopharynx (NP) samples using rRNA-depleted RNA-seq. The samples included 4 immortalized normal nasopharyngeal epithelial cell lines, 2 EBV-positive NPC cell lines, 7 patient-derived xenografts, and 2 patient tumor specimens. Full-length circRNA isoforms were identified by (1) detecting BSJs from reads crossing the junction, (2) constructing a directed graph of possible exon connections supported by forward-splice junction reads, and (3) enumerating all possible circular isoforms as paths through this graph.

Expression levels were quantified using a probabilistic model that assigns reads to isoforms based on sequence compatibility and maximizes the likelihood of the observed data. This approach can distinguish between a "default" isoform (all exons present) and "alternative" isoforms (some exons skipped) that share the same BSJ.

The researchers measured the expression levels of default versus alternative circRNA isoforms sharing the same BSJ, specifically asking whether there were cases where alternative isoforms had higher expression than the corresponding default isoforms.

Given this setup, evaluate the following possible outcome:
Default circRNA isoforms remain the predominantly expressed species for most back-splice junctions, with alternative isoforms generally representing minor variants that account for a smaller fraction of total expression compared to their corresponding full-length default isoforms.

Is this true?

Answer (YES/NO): NO